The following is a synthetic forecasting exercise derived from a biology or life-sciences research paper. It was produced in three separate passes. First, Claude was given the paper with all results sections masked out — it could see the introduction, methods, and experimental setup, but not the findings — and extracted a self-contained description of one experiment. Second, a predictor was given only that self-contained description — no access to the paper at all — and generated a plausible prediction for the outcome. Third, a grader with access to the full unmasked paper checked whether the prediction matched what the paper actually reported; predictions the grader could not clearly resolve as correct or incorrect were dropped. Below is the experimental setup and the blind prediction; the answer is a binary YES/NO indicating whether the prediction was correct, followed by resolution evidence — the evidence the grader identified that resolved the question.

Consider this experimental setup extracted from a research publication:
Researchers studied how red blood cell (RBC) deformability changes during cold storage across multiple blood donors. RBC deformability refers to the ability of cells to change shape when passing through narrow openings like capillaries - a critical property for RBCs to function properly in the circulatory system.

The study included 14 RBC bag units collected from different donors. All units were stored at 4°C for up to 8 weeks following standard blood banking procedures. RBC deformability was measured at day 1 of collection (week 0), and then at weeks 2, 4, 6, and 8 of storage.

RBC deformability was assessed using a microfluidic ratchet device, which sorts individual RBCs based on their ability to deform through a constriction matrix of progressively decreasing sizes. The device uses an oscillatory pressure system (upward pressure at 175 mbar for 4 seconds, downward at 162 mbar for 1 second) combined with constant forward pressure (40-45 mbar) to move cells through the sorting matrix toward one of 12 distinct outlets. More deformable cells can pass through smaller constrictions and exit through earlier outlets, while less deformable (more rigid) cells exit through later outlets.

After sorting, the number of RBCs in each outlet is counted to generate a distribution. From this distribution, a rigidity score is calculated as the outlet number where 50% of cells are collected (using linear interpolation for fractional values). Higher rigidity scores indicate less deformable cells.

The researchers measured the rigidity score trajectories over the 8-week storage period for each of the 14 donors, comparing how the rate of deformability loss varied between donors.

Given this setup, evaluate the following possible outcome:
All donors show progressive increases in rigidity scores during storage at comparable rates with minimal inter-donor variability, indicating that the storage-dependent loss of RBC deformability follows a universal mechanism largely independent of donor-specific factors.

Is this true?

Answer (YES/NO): NO